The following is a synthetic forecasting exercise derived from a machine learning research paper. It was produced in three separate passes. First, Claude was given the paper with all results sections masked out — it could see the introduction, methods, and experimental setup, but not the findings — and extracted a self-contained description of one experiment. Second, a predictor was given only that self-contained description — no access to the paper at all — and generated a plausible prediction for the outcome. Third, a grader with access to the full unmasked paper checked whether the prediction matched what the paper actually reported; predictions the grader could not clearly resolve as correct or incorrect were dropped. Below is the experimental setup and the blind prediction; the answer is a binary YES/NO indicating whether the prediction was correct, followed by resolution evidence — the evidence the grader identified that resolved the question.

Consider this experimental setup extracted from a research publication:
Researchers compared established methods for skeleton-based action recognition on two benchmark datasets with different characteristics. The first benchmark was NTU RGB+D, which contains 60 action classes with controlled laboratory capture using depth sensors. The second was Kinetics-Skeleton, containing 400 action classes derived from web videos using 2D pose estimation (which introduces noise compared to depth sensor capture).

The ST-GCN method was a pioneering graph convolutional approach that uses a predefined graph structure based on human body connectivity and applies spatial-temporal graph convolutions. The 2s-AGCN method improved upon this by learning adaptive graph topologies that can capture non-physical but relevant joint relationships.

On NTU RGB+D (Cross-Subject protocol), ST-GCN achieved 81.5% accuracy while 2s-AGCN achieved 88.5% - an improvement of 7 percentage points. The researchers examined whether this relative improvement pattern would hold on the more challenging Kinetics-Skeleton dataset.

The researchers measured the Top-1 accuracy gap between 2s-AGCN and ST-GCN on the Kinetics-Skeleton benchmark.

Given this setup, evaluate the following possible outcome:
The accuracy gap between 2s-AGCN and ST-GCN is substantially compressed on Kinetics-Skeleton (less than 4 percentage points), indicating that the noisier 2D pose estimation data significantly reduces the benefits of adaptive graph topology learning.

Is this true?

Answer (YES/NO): NO